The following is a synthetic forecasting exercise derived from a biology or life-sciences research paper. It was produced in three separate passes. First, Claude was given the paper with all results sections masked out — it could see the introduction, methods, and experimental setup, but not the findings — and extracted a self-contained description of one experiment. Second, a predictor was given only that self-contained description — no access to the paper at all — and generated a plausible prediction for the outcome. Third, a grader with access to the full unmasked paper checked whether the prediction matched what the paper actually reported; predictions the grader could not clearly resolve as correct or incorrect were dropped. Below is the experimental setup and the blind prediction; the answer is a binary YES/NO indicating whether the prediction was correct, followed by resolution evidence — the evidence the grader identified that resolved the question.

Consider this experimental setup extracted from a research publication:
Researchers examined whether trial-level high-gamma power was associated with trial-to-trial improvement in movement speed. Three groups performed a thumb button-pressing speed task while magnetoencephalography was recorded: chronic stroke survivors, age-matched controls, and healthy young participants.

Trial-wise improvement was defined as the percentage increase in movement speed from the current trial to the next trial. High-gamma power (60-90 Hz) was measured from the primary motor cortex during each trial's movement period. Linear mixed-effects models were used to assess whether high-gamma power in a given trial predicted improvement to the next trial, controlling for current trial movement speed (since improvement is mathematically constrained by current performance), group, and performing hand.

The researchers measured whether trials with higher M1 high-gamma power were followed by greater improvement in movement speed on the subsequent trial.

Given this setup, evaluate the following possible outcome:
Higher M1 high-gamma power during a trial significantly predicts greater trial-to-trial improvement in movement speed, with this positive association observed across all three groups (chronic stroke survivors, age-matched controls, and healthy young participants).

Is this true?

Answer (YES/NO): NO